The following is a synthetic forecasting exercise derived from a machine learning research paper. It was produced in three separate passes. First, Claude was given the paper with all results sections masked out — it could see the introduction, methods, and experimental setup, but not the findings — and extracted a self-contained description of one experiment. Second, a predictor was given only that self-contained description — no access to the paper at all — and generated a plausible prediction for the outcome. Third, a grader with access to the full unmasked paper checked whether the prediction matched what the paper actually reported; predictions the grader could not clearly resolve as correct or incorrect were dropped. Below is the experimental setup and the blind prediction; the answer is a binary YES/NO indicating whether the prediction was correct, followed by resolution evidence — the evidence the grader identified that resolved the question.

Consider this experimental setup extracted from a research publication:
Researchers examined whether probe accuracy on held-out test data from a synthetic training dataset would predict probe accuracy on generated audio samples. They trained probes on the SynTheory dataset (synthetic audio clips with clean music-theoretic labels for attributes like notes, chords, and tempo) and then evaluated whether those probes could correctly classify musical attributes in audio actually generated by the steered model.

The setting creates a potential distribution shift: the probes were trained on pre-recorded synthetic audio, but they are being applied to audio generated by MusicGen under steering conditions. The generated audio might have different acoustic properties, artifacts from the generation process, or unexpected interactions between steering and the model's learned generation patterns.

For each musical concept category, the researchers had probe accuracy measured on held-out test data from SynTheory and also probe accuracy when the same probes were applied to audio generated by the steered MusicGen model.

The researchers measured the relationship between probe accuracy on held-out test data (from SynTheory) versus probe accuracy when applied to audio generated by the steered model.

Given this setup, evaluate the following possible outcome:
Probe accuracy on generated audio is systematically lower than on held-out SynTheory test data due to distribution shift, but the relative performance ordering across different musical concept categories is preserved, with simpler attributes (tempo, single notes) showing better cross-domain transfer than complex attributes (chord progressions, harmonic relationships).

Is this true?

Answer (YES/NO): NO